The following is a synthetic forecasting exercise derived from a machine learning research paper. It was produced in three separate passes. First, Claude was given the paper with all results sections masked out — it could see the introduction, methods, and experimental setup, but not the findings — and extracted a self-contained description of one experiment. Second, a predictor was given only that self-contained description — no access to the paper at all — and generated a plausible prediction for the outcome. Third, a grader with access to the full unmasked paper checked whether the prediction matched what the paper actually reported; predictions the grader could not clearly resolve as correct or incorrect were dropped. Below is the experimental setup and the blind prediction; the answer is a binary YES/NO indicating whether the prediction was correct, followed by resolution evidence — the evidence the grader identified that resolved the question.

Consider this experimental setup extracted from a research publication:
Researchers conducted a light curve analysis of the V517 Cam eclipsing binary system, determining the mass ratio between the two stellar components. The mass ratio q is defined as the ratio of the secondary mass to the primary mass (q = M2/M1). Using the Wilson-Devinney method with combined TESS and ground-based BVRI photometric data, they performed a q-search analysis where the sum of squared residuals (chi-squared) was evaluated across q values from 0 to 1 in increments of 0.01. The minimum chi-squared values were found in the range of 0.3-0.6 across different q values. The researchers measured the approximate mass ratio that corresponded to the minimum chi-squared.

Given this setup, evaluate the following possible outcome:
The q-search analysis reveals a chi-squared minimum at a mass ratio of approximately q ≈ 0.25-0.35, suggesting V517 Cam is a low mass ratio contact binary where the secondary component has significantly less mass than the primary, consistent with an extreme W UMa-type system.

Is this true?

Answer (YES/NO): NO